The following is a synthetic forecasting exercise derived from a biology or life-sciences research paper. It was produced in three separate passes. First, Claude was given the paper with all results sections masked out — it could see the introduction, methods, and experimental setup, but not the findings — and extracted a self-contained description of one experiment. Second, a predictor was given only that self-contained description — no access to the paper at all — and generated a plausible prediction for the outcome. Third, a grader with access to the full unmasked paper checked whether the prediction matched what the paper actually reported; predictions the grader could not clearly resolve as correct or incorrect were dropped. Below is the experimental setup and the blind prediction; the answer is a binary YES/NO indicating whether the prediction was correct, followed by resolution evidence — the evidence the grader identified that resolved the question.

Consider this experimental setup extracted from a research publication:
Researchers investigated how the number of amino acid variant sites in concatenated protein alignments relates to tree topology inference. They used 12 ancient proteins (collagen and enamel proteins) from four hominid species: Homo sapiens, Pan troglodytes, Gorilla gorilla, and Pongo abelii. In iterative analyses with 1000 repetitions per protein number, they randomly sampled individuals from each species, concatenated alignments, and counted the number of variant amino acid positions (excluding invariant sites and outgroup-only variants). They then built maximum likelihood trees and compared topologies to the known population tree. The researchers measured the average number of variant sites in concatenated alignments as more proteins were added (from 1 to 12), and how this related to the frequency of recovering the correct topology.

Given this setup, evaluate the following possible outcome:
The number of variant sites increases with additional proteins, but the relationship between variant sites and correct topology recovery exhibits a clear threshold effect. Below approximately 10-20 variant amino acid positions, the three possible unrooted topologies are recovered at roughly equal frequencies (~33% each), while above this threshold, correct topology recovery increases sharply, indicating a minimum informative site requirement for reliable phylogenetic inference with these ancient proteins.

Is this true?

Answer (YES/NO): NO